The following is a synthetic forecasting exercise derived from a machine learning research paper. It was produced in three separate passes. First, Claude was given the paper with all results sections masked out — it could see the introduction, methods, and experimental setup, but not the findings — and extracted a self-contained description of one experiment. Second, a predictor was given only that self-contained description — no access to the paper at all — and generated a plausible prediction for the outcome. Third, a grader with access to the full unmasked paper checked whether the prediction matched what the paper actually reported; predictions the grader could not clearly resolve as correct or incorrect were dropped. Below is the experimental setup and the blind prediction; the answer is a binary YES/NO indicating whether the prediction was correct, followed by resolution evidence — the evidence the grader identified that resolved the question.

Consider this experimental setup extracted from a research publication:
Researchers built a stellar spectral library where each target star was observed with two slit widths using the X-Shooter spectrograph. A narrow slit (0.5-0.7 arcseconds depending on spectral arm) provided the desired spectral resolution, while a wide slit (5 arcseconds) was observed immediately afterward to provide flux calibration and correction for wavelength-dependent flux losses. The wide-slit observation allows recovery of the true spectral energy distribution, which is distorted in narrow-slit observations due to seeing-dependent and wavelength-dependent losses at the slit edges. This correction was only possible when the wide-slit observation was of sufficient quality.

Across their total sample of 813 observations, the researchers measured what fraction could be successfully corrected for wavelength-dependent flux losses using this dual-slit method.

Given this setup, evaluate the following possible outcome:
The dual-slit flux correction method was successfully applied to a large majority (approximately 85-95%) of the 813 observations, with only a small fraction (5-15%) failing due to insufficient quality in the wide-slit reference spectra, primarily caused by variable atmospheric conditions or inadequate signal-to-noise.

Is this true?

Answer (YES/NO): YES